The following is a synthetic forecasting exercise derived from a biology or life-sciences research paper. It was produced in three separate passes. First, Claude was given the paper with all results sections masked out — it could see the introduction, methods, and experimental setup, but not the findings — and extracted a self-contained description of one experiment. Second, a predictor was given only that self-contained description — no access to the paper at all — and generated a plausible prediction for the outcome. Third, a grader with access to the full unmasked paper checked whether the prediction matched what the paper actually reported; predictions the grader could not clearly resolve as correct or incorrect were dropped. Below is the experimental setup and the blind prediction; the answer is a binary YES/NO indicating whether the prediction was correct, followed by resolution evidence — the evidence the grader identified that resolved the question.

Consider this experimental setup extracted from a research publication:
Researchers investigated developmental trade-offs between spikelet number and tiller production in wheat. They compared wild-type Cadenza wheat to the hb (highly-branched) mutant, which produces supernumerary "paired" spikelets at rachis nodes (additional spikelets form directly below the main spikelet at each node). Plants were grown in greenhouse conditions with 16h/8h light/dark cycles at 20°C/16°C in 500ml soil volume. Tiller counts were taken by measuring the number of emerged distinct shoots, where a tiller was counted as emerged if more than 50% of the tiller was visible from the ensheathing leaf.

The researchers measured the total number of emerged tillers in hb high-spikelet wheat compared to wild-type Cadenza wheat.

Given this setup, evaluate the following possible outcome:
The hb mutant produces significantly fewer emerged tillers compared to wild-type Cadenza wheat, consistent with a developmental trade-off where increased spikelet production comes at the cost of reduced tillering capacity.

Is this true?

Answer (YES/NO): YES